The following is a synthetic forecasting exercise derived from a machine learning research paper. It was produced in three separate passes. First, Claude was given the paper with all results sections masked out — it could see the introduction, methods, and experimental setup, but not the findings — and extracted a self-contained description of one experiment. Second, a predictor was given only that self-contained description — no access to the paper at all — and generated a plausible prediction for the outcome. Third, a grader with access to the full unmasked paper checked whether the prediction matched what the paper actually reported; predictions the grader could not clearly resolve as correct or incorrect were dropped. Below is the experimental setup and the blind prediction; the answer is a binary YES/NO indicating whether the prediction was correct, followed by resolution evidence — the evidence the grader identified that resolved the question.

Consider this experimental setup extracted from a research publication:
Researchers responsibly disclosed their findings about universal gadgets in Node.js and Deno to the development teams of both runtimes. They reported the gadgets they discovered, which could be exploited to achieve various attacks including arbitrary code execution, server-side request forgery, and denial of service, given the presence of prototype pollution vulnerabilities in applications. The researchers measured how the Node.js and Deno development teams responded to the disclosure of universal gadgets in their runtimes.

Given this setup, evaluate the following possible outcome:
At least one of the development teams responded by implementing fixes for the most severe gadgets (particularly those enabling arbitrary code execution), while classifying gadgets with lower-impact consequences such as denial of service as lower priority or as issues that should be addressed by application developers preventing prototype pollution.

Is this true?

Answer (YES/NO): NO